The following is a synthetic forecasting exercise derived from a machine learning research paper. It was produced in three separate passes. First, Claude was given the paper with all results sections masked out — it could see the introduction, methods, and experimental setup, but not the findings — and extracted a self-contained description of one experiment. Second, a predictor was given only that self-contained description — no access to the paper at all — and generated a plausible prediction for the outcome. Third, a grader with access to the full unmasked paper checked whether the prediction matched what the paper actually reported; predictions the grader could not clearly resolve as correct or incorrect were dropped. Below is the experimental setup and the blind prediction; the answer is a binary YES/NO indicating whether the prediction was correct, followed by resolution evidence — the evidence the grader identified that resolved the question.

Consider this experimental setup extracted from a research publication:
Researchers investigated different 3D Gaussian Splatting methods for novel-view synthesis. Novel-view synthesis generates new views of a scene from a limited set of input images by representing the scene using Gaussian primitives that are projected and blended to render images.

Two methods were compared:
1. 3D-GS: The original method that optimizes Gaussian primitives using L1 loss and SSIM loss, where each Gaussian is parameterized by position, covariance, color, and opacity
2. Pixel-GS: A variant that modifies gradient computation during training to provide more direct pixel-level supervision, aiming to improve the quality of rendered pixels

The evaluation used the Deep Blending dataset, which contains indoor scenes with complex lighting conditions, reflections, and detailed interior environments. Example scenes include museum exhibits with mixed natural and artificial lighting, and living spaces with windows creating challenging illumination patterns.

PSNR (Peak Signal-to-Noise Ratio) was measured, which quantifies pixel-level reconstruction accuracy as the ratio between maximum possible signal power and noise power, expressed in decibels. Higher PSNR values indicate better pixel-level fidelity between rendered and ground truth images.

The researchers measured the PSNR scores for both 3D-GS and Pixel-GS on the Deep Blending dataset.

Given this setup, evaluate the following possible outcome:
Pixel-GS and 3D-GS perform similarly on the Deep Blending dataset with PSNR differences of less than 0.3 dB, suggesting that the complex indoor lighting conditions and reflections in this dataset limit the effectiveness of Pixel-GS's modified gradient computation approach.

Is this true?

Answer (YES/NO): NO